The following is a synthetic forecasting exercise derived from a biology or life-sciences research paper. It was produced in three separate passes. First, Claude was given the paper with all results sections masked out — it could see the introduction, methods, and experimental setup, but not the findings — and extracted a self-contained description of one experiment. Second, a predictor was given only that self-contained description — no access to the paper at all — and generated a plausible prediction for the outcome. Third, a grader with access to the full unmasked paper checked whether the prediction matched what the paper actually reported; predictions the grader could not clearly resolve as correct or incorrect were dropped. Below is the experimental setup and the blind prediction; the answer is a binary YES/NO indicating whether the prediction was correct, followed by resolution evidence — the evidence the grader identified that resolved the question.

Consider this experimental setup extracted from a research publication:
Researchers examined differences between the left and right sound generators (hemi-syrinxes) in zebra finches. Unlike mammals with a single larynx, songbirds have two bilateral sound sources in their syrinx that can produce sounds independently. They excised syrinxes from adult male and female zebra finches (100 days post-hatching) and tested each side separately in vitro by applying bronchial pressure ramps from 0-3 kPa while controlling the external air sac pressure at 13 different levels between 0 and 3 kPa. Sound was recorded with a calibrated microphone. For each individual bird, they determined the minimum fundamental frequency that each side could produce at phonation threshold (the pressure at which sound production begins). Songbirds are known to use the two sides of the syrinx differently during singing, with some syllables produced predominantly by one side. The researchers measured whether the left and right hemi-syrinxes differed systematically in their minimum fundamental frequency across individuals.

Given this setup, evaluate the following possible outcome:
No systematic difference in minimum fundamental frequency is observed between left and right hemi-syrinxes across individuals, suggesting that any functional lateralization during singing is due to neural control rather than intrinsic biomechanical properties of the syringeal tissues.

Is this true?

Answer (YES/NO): NO